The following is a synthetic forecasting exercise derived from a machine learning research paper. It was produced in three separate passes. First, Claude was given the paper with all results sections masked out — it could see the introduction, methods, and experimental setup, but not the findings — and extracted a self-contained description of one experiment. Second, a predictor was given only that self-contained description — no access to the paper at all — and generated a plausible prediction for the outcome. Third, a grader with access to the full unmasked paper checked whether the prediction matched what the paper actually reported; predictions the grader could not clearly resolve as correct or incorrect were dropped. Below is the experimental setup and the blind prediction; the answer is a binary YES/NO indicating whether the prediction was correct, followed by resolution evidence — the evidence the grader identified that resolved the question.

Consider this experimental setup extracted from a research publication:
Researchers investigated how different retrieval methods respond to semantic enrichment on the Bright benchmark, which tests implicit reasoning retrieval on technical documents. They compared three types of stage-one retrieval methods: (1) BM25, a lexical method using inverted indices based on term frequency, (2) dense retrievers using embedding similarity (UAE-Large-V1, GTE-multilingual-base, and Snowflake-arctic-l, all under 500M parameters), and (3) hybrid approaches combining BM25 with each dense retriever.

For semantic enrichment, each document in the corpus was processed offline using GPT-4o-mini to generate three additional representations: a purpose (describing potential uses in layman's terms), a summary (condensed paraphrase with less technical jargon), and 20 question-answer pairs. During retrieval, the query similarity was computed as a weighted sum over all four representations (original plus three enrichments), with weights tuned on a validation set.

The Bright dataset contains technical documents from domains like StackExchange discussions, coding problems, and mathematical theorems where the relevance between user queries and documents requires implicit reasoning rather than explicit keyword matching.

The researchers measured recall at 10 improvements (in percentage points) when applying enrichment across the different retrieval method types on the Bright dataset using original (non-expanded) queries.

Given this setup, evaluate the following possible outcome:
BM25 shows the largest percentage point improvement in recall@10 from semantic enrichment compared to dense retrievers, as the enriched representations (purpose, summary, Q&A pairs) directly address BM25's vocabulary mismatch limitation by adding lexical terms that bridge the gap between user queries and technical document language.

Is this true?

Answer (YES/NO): NO